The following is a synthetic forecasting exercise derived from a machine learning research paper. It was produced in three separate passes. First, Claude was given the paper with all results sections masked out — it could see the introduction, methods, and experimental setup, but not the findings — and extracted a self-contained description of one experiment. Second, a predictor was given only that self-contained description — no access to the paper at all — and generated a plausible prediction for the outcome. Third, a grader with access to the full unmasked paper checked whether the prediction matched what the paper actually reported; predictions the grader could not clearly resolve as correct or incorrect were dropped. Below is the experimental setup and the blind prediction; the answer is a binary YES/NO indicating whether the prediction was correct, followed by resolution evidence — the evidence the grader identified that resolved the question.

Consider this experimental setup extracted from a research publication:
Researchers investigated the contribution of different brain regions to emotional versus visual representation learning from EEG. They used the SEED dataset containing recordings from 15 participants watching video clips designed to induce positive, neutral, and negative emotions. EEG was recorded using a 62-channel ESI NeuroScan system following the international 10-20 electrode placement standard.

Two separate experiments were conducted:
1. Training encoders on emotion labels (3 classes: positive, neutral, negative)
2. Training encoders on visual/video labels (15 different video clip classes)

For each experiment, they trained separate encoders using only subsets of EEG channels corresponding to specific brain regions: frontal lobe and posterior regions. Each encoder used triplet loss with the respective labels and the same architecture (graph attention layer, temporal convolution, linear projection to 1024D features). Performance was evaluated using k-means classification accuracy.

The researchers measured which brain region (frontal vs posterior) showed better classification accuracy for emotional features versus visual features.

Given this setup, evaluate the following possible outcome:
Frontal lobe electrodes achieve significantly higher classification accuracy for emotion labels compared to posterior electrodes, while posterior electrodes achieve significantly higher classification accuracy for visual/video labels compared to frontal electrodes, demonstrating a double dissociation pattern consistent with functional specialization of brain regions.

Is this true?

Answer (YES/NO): NO